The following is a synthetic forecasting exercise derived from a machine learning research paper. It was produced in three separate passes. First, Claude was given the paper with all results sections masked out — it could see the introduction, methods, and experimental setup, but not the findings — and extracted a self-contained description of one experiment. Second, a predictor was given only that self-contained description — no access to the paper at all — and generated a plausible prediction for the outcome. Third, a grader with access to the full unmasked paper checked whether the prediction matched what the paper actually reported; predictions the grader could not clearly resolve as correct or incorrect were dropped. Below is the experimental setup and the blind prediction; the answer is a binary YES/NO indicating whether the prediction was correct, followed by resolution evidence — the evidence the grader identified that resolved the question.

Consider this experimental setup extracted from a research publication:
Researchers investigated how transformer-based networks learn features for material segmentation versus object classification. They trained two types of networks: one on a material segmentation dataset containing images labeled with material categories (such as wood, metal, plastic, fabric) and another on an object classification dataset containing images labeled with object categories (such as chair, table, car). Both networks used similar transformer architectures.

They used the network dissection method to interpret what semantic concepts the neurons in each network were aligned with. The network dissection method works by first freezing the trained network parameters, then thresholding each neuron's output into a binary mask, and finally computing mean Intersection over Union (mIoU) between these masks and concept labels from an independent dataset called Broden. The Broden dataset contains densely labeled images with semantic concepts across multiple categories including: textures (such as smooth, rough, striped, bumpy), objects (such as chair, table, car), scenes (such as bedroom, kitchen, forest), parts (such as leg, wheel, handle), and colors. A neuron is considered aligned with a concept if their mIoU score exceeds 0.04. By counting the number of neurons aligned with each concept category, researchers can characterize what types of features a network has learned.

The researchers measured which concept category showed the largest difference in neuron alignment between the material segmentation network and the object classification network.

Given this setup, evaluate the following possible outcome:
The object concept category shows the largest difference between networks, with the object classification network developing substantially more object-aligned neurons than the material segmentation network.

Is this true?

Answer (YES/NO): NO